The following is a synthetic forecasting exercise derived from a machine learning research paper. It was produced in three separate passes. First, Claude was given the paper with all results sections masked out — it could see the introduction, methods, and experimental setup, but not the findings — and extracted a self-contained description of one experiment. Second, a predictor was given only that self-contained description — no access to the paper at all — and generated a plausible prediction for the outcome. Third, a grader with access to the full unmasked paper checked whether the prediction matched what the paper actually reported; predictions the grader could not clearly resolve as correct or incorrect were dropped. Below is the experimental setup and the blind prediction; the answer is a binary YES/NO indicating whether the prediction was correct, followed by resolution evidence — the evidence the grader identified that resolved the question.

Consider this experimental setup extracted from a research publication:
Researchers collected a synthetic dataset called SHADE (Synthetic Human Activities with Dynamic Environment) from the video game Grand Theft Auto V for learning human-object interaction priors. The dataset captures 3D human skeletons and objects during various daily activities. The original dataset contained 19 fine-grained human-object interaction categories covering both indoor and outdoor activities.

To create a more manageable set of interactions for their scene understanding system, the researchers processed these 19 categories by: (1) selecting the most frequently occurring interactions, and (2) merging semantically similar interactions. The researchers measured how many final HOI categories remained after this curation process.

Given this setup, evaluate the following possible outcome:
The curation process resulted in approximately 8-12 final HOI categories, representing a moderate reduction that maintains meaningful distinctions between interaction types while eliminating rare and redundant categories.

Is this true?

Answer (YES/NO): NO